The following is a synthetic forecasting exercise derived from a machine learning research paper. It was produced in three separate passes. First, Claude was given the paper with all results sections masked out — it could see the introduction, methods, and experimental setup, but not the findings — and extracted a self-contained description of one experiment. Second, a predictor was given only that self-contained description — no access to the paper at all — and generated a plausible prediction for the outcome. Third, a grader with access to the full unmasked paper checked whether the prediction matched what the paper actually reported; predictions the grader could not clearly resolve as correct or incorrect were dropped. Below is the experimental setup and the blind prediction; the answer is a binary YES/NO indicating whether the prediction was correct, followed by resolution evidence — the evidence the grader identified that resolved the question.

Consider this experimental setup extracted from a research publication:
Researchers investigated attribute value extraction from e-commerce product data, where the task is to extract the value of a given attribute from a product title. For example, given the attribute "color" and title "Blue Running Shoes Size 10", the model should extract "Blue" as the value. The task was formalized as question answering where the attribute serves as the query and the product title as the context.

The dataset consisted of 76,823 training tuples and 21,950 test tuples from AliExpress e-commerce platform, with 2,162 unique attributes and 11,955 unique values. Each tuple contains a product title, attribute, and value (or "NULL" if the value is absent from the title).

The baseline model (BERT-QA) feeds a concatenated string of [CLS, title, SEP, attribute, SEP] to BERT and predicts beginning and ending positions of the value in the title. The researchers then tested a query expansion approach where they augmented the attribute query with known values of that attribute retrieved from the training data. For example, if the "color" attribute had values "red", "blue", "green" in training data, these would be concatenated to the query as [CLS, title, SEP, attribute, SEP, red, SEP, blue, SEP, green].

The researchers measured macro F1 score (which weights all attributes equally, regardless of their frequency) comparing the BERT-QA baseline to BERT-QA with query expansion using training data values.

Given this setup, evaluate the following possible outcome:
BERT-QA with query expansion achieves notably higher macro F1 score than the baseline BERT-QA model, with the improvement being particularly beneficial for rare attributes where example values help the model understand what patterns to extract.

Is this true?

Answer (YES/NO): NO